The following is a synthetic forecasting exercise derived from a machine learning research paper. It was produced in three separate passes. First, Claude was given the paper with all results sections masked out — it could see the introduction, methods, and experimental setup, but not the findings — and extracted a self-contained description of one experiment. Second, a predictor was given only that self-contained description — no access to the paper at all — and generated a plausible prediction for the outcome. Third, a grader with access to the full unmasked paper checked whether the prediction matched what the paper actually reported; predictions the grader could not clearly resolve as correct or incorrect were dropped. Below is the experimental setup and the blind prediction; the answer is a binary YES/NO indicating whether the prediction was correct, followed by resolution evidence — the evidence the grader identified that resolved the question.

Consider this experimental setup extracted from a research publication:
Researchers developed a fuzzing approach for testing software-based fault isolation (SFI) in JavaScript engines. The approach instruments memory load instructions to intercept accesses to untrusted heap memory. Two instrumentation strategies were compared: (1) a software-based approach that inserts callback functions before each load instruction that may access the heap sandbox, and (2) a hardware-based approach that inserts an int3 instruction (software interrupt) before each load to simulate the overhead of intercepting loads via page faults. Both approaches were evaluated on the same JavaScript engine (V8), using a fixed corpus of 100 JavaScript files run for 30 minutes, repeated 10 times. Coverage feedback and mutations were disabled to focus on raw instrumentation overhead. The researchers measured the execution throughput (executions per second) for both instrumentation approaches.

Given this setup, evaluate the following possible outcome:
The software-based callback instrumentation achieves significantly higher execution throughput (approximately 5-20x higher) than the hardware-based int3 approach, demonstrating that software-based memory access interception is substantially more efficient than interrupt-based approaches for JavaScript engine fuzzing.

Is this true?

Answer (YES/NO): NO